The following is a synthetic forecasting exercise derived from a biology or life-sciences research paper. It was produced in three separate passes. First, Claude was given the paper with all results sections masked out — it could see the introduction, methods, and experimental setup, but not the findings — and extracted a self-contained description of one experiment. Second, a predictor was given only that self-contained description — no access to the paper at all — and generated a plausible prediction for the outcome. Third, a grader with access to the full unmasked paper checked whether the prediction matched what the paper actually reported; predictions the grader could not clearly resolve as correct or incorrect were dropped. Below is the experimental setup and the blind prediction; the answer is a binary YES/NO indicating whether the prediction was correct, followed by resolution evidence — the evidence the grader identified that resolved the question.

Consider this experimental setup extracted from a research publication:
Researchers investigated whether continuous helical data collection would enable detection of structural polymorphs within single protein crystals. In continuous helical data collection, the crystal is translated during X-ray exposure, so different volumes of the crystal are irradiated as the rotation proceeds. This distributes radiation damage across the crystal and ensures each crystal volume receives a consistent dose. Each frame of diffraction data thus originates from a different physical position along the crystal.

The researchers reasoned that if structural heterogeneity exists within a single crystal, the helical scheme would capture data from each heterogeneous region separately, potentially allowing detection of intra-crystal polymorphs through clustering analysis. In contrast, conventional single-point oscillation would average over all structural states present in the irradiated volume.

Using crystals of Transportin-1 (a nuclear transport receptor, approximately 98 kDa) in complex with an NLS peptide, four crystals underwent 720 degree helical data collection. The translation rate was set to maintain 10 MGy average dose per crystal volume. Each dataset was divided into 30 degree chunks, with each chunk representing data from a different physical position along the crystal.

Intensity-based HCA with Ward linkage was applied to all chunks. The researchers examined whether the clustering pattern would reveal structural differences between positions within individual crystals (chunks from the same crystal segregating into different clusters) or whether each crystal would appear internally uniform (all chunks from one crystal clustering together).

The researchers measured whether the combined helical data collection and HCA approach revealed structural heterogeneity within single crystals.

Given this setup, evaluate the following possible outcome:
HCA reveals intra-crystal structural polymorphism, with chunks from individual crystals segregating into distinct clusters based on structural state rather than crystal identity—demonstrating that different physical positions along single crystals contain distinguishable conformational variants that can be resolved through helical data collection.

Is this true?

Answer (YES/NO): YES